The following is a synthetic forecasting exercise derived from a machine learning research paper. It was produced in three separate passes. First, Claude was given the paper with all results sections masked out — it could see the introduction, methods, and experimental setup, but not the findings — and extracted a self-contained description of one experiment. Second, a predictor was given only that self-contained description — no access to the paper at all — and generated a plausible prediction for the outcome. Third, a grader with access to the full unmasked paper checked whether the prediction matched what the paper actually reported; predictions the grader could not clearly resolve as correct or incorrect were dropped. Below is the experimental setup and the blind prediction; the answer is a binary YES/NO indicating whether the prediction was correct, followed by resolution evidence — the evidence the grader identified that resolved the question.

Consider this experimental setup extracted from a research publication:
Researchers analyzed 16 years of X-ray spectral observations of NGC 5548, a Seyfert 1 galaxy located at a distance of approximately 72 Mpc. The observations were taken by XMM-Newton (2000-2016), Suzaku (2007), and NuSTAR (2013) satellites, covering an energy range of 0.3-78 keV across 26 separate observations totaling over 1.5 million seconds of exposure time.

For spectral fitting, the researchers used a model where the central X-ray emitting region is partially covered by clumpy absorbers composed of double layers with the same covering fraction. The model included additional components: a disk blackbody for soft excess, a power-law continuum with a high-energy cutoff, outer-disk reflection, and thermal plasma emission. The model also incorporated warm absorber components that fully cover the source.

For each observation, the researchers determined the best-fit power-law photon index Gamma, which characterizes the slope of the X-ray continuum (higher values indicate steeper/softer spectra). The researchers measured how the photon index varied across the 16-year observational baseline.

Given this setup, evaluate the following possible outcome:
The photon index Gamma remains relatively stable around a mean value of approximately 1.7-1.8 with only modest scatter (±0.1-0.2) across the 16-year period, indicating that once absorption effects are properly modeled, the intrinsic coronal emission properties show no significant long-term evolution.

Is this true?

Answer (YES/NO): NO